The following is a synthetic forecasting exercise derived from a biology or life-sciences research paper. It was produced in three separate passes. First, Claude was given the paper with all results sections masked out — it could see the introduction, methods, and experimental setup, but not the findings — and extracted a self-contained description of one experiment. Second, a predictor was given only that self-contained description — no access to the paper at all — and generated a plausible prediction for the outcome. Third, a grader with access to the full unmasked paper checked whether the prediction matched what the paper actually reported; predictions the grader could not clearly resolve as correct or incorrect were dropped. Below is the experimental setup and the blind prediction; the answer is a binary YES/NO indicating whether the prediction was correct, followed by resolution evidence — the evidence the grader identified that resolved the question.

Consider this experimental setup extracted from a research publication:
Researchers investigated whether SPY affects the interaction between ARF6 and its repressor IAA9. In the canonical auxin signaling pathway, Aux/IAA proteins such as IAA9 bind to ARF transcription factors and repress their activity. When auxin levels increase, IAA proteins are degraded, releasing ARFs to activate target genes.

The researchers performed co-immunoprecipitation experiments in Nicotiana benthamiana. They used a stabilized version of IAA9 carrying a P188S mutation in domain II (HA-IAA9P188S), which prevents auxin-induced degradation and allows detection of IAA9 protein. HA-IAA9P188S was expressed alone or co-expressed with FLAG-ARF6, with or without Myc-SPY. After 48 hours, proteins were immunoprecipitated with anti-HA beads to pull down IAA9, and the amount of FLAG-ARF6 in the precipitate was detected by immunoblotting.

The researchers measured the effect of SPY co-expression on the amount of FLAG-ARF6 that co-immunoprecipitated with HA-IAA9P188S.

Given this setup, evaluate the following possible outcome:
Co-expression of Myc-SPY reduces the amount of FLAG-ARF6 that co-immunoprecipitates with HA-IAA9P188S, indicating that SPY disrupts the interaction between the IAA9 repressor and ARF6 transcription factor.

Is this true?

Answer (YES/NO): NO